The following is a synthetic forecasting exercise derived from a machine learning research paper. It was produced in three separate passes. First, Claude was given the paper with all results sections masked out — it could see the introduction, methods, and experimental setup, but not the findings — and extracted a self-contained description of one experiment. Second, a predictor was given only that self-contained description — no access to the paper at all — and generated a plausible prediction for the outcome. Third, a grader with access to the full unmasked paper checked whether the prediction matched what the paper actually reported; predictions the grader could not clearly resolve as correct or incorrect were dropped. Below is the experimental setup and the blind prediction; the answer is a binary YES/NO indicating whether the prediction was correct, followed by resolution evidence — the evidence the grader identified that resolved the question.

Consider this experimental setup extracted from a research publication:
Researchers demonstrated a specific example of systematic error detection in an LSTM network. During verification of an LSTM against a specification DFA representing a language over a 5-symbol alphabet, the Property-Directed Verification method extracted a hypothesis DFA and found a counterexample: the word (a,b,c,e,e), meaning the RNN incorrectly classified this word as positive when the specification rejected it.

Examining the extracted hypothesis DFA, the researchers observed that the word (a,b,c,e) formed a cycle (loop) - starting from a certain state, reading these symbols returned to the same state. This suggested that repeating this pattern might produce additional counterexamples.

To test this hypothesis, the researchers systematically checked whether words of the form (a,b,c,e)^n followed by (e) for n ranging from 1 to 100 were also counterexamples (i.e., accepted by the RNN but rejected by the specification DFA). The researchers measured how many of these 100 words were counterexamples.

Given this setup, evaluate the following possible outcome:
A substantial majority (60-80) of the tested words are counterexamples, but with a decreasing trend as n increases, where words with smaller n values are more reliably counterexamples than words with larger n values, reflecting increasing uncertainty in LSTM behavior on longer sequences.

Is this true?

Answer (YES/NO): NO